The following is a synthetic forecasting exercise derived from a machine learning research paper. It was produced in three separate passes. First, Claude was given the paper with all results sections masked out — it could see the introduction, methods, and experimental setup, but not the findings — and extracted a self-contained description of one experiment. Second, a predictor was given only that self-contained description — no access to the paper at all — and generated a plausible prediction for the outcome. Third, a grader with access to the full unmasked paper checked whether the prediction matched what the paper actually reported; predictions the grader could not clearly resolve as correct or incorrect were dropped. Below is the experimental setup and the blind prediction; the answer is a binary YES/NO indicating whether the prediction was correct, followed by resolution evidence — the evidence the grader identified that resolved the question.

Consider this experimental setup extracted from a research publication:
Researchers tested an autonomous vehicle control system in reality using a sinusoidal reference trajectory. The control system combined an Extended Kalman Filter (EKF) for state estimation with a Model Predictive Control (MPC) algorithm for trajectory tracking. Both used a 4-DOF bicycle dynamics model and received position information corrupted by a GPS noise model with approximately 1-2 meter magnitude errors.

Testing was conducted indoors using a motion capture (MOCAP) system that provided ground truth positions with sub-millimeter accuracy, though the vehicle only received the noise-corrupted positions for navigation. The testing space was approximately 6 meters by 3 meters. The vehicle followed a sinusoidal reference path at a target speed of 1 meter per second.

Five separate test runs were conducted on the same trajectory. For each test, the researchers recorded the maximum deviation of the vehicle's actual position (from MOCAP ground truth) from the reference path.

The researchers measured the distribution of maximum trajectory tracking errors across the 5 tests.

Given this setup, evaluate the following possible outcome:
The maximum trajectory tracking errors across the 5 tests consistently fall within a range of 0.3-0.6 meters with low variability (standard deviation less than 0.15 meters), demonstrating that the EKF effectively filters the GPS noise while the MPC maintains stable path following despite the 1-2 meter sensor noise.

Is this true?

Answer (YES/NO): NO